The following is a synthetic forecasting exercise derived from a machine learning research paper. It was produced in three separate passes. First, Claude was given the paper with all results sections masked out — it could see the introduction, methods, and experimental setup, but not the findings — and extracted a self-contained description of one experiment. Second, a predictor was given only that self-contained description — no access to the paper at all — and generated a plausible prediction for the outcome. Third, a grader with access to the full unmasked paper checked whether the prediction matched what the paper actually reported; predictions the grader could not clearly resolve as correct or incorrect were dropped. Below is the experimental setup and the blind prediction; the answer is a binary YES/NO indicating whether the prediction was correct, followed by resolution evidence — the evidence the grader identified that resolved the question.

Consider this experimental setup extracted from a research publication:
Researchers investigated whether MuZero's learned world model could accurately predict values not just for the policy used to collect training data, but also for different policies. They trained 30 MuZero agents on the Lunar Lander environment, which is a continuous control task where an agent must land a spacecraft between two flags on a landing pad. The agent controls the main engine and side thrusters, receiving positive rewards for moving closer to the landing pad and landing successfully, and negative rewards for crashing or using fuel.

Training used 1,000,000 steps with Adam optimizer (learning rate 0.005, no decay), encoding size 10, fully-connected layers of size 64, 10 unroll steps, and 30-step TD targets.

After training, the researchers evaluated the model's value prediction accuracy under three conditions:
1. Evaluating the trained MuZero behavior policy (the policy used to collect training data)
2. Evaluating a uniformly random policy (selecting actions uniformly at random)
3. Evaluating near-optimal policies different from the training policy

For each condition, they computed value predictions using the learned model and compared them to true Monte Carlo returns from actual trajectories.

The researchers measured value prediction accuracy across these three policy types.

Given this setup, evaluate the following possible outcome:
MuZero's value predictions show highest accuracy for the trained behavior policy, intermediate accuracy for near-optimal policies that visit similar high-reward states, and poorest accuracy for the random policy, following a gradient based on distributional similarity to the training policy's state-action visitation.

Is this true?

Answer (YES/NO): NO